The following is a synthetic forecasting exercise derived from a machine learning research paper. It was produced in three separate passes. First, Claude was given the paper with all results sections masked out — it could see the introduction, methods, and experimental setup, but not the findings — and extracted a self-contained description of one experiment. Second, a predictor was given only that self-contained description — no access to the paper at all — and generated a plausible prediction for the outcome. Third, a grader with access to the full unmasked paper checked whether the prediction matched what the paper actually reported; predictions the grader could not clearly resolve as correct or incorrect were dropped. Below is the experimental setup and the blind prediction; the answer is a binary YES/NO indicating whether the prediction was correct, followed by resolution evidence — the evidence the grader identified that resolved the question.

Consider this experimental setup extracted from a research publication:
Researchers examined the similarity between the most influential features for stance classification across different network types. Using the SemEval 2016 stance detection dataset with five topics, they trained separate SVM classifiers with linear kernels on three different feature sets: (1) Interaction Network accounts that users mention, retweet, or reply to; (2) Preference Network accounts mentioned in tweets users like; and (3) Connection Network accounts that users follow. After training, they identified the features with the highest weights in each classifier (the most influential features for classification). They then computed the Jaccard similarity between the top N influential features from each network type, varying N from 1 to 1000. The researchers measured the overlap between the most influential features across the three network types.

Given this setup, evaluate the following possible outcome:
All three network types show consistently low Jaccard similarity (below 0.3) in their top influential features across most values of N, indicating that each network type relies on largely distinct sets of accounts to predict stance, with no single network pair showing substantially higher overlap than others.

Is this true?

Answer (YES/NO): YES